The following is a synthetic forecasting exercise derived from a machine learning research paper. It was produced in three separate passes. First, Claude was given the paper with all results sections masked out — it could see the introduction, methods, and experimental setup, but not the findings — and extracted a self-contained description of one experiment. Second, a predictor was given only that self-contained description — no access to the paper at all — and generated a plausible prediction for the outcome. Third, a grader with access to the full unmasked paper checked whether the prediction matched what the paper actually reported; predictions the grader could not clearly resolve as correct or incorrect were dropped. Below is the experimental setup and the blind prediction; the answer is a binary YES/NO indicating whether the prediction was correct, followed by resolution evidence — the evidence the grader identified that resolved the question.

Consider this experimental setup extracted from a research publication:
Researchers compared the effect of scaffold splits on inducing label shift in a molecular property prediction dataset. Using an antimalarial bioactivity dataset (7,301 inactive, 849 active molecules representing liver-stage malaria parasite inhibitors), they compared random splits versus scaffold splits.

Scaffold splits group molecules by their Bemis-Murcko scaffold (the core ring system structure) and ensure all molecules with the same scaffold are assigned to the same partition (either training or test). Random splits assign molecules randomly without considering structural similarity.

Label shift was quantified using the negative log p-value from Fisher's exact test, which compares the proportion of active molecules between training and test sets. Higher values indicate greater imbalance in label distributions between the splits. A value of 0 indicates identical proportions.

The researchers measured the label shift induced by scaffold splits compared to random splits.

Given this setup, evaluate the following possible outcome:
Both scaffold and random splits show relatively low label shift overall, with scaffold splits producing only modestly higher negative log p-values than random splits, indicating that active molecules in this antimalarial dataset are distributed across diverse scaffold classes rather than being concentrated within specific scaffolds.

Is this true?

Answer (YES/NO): NO